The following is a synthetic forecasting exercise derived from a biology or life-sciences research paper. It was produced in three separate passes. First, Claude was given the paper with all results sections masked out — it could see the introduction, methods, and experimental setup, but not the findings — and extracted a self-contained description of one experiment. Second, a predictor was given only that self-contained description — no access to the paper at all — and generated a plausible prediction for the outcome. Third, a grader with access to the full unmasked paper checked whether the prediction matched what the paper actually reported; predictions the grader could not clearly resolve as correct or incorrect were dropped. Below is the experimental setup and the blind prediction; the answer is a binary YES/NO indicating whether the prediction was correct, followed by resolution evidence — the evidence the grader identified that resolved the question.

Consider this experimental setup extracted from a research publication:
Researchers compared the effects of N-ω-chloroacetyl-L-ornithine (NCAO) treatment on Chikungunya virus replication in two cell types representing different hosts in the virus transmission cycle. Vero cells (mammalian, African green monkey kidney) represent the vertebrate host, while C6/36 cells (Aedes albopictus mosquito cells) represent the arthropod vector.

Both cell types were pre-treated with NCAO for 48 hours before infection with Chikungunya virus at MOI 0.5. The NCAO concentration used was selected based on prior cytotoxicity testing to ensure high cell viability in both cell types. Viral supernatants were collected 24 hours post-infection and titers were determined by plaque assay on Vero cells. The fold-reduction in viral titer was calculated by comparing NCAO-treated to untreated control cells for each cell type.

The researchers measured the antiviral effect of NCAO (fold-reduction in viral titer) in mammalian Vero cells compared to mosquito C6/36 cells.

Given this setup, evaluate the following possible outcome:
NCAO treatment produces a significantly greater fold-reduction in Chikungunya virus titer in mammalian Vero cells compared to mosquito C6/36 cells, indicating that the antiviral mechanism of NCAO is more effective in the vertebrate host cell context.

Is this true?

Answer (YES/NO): NO